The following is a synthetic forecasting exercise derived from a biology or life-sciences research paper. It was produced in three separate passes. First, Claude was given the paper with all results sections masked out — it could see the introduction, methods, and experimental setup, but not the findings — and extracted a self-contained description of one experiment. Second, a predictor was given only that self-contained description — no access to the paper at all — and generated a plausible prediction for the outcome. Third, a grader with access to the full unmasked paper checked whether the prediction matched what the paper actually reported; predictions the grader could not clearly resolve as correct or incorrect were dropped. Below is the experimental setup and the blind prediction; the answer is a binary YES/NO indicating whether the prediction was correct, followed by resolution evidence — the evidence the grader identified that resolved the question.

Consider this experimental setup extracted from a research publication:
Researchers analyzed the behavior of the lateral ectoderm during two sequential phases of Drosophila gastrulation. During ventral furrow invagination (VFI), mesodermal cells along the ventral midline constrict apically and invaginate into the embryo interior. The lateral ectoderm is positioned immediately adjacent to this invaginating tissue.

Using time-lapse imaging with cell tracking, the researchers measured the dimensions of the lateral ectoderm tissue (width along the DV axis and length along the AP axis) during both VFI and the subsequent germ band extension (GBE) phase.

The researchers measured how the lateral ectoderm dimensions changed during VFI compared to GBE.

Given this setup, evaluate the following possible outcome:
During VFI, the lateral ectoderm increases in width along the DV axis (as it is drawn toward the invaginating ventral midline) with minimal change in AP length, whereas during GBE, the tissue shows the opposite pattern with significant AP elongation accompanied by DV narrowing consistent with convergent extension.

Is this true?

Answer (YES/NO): NO